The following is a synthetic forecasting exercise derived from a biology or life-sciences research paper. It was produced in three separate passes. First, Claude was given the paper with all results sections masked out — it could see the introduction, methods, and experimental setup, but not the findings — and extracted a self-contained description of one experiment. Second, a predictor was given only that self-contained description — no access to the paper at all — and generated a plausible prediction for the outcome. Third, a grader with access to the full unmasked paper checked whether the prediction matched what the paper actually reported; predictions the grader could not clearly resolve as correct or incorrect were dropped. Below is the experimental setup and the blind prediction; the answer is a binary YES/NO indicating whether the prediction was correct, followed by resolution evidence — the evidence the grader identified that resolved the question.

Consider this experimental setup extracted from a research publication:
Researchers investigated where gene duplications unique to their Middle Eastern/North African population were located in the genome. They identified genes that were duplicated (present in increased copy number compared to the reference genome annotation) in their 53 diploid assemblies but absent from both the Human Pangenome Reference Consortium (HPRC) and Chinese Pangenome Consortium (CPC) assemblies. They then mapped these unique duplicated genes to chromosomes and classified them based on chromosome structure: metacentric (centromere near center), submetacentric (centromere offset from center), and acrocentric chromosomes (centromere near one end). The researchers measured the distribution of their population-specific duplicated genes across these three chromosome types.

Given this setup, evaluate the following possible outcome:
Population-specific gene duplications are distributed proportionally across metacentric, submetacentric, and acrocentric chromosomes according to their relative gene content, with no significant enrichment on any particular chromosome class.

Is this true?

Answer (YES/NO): NO